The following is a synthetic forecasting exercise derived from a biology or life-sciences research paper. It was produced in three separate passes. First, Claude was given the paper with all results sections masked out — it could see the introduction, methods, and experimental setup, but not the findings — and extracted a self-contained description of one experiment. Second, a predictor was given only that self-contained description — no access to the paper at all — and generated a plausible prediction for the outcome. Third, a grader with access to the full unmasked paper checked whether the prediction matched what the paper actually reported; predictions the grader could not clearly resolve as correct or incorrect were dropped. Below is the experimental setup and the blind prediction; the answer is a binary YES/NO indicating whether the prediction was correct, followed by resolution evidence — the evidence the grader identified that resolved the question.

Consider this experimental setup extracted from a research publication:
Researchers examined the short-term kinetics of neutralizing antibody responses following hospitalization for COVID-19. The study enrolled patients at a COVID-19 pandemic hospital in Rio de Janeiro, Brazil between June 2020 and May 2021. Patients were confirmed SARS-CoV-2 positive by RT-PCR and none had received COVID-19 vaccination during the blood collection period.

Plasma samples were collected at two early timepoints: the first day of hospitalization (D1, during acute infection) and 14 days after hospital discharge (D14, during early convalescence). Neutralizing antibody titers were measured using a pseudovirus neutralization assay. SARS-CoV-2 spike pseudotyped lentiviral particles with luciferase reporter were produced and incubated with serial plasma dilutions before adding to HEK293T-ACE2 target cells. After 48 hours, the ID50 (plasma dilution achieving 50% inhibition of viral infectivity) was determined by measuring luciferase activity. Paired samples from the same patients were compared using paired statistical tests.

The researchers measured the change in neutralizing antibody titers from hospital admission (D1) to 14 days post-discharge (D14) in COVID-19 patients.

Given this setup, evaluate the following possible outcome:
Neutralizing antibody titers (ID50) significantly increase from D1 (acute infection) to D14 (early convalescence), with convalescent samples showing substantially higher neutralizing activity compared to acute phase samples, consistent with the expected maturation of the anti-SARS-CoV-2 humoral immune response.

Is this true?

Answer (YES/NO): YES